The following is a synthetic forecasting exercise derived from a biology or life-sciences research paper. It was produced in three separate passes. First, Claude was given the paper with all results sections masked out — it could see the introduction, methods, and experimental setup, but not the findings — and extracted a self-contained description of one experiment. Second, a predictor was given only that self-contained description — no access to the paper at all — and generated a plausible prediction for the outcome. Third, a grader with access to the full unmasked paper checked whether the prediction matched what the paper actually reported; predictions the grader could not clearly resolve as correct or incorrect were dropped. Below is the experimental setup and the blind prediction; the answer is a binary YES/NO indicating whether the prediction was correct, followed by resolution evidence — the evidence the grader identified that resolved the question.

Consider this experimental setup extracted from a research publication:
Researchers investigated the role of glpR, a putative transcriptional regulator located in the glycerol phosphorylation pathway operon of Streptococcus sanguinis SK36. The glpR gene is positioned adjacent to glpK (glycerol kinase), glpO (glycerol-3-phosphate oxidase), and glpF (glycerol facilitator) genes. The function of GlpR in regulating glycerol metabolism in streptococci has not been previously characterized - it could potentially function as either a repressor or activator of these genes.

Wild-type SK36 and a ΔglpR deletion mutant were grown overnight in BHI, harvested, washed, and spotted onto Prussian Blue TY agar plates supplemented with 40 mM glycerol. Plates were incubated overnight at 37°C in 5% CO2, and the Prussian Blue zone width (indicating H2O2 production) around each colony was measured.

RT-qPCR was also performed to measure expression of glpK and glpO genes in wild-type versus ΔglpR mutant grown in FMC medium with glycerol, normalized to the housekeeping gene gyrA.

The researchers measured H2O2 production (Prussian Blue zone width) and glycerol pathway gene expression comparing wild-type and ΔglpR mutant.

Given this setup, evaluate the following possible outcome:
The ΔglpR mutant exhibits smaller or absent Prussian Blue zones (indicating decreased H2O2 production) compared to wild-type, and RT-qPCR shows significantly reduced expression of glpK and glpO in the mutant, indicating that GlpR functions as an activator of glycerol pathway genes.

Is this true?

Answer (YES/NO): YES